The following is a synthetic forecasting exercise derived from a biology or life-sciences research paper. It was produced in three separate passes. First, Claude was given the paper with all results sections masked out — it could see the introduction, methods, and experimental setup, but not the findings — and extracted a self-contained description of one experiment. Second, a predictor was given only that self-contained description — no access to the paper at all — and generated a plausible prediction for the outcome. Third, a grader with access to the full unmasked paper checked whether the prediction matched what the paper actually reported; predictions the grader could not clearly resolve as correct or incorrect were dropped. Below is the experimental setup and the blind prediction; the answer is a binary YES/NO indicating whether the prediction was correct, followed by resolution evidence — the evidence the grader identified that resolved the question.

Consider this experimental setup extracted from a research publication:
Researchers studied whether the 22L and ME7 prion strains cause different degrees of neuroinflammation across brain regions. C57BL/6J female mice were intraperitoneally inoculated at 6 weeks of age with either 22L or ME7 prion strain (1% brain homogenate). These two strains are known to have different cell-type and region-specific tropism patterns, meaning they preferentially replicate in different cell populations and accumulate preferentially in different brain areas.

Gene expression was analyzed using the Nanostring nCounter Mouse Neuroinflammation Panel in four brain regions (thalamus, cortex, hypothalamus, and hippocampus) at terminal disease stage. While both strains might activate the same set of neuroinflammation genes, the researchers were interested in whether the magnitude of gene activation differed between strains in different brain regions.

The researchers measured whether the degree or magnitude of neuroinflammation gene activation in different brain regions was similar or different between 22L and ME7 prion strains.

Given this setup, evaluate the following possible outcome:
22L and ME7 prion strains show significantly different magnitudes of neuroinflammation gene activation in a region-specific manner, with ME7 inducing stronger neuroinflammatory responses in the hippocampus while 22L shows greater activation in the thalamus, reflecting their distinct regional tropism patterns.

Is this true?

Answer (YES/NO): NO